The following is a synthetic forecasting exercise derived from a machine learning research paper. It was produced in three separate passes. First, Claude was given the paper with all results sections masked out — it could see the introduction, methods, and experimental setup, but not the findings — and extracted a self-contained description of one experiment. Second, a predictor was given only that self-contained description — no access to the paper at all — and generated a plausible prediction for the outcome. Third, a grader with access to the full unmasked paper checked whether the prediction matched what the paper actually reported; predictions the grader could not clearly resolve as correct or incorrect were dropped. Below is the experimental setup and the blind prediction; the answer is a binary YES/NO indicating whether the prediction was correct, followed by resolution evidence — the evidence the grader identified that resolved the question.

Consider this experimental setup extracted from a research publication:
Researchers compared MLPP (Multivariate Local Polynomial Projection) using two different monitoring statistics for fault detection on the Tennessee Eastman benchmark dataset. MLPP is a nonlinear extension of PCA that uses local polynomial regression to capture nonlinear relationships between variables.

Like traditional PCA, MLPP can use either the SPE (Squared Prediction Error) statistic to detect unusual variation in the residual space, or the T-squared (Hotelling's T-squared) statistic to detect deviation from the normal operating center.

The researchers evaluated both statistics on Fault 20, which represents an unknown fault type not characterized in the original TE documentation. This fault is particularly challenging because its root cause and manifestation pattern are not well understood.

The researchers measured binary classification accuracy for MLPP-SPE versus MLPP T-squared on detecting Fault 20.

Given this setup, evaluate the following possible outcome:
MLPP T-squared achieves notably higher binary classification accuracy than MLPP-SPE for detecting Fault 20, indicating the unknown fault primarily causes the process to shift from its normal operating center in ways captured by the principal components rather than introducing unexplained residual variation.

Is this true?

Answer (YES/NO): YES